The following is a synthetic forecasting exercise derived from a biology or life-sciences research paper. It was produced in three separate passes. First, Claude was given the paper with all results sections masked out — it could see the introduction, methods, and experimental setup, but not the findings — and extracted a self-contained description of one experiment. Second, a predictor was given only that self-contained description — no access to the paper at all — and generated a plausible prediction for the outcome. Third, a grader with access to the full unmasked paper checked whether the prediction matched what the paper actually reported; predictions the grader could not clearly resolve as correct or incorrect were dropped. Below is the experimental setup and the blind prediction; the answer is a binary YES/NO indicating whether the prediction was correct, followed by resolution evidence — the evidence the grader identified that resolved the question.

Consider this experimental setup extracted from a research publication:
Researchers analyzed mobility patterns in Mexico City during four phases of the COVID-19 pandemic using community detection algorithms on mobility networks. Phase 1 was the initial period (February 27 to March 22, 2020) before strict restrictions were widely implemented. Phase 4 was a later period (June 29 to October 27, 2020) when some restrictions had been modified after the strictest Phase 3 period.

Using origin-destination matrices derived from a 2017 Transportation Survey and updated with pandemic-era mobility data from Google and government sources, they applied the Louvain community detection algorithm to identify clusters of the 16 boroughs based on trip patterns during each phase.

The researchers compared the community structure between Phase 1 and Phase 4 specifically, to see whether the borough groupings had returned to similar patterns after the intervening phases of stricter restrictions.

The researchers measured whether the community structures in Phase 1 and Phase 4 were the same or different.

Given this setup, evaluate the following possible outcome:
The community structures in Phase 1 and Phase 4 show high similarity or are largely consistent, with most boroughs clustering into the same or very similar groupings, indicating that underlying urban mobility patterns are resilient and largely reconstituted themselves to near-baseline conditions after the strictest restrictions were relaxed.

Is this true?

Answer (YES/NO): YES